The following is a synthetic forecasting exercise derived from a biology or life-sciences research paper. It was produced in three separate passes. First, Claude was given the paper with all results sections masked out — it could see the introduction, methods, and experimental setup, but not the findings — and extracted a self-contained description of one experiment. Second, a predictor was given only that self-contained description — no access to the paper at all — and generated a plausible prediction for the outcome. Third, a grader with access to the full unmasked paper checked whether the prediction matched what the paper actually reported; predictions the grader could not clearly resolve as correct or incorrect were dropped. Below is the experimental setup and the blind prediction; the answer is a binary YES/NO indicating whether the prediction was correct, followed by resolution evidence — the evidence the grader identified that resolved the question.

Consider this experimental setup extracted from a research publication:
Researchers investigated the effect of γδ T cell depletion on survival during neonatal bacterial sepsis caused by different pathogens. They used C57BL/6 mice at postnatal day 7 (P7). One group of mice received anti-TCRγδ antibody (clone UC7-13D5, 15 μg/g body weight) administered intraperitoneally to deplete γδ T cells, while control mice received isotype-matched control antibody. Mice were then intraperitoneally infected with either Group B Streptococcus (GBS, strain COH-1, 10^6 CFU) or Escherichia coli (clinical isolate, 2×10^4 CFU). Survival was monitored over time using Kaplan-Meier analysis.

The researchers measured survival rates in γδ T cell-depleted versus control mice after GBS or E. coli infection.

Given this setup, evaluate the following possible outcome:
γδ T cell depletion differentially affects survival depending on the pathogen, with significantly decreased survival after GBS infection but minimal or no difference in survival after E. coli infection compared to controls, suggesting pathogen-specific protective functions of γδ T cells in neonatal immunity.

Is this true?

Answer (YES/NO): NO